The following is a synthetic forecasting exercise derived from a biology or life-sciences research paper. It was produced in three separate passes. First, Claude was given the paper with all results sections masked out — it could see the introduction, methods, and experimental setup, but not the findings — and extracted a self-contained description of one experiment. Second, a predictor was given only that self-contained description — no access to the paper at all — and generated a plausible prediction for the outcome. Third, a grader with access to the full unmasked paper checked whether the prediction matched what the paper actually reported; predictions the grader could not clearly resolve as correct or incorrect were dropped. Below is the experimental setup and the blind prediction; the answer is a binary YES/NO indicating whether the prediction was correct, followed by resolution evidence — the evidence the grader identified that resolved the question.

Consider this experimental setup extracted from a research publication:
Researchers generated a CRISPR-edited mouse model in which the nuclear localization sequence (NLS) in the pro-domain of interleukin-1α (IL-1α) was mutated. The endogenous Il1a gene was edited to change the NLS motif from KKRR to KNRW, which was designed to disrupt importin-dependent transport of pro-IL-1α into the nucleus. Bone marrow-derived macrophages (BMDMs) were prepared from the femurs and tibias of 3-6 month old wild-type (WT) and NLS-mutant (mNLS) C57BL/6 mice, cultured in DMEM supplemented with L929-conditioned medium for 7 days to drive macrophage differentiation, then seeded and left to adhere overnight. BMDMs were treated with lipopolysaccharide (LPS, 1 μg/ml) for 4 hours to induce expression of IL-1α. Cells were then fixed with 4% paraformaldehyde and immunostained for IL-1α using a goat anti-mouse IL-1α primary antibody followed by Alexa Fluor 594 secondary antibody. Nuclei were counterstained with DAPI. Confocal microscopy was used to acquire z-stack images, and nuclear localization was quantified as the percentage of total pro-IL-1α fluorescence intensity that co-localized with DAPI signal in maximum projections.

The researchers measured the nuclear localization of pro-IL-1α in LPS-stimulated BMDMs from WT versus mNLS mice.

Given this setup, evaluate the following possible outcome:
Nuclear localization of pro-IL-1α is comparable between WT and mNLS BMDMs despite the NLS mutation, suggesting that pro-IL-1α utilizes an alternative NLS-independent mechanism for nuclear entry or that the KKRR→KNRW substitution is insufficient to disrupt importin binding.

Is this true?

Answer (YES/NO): NO